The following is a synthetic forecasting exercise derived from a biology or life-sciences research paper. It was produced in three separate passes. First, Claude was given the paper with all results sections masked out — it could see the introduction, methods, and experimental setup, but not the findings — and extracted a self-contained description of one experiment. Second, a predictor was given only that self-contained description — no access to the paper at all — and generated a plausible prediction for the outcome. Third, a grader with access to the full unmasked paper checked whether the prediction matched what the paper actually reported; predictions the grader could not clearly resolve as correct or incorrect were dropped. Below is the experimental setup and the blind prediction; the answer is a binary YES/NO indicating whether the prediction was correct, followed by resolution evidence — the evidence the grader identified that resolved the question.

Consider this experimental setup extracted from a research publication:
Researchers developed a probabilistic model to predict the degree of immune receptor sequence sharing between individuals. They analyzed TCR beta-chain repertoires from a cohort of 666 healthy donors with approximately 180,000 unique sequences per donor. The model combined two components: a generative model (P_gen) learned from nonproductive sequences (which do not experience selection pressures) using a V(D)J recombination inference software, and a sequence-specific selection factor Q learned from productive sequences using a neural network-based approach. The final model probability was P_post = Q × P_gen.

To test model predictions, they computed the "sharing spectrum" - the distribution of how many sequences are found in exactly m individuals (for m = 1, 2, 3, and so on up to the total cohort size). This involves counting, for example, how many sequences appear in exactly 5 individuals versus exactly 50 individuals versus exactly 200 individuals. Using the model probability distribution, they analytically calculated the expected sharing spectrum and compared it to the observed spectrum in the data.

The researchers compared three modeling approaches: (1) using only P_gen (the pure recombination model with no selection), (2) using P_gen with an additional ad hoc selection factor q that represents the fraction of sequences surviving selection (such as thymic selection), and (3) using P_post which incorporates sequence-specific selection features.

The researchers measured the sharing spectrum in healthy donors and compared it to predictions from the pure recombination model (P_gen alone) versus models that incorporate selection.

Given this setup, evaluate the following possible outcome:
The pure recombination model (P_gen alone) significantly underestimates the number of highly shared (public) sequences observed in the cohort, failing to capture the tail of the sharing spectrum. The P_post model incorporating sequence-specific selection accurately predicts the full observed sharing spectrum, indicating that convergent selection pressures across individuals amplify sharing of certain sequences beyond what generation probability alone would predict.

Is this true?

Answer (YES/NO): NO